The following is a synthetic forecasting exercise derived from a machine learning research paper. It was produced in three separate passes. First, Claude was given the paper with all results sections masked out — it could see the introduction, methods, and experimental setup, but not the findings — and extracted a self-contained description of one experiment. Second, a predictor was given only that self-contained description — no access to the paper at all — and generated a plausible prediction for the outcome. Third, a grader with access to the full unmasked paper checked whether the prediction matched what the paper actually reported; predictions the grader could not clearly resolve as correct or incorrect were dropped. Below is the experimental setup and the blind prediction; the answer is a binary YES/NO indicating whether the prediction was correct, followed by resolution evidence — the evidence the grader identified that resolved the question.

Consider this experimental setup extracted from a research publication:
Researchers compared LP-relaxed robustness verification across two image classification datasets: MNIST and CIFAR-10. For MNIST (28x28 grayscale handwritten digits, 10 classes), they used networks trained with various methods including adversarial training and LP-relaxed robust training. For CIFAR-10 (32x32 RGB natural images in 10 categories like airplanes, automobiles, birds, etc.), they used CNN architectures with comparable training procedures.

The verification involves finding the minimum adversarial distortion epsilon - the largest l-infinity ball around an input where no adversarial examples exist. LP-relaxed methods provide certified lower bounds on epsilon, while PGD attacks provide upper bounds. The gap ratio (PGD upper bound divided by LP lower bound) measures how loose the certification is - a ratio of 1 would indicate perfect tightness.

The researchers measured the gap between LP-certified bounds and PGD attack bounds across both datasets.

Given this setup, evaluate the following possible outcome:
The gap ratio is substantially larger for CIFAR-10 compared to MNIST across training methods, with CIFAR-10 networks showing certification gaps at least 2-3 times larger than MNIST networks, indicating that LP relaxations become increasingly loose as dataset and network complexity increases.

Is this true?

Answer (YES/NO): NO